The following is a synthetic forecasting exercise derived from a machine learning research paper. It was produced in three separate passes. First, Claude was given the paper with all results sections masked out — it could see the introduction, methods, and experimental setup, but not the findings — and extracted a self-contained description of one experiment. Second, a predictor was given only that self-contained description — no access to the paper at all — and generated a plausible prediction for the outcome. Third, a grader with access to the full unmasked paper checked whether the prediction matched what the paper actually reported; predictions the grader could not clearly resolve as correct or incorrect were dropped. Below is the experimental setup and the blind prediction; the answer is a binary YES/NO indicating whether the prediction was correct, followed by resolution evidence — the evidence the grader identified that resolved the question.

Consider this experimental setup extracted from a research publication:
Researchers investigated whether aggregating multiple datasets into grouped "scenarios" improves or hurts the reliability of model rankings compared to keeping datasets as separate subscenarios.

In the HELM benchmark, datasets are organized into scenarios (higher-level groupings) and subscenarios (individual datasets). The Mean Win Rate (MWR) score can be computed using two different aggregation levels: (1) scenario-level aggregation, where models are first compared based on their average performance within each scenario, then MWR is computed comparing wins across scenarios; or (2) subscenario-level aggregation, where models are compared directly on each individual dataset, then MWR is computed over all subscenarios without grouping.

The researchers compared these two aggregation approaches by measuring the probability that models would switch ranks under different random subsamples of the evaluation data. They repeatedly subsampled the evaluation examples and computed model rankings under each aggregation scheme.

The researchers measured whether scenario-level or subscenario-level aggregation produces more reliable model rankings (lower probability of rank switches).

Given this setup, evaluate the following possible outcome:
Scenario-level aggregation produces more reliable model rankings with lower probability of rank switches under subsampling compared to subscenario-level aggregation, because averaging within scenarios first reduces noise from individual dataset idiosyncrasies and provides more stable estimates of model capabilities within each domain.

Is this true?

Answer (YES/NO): NO